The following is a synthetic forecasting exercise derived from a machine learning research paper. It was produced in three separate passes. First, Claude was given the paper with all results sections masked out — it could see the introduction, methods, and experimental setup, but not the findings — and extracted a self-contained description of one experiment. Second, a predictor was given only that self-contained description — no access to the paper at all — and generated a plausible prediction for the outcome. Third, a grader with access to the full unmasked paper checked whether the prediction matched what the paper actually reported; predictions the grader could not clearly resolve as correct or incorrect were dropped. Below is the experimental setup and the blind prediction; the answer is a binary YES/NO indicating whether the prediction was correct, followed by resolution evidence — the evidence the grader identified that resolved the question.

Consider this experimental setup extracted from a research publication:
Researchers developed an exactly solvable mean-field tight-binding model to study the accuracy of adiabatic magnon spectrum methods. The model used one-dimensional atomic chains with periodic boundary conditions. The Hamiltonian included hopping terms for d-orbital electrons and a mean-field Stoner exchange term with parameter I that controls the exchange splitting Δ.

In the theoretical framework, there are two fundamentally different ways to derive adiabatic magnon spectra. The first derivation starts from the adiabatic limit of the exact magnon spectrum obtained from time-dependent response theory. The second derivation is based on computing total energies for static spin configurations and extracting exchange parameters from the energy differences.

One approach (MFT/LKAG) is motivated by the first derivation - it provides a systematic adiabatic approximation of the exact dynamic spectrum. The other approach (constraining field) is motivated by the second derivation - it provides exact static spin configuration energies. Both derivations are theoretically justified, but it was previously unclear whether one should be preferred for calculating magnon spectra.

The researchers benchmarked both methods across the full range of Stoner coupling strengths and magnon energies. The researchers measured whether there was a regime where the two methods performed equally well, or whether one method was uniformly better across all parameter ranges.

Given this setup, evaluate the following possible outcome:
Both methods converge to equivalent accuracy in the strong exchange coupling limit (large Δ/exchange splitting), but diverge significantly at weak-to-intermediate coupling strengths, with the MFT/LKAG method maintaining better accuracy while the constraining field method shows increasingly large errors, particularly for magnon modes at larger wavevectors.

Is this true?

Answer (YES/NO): NO